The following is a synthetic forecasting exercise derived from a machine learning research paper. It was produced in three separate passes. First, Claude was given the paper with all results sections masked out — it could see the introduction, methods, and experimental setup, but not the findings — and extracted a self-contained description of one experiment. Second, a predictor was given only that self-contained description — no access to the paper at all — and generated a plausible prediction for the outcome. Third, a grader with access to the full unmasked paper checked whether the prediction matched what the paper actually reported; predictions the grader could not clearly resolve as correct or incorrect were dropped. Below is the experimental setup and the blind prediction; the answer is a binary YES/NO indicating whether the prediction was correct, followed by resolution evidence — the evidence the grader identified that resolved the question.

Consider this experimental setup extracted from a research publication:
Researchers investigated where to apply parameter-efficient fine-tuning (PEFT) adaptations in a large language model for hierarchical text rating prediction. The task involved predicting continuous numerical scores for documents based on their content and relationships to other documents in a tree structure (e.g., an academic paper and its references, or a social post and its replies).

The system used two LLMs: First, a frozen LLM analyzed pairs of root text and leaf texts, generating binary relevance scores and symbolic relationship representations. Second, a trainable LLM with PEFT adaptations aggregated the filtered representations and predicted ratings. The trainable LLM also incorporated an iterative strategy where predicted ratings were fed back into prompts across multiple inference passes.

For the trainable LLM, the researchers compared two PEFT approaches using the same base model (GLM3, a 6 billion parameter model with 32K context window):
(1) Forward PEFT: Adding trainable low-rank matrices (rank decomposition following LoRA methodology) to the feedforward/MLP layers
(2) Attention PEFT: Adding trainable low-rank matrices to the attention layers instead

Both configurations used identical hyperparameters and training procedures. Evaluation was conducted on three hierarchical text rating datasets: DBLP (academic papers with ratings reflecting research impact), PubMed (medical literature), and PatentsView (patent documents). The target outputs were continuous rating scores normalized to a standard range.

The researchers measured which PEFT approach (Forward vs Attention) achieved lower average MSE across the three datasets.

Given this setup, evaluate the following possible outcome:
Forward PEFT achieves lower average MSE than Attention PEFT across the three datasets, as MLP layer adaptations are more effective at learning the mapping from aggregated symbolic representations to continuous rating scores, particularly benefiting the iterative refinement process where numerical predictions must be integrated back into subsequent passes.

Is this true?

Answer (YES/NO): NO